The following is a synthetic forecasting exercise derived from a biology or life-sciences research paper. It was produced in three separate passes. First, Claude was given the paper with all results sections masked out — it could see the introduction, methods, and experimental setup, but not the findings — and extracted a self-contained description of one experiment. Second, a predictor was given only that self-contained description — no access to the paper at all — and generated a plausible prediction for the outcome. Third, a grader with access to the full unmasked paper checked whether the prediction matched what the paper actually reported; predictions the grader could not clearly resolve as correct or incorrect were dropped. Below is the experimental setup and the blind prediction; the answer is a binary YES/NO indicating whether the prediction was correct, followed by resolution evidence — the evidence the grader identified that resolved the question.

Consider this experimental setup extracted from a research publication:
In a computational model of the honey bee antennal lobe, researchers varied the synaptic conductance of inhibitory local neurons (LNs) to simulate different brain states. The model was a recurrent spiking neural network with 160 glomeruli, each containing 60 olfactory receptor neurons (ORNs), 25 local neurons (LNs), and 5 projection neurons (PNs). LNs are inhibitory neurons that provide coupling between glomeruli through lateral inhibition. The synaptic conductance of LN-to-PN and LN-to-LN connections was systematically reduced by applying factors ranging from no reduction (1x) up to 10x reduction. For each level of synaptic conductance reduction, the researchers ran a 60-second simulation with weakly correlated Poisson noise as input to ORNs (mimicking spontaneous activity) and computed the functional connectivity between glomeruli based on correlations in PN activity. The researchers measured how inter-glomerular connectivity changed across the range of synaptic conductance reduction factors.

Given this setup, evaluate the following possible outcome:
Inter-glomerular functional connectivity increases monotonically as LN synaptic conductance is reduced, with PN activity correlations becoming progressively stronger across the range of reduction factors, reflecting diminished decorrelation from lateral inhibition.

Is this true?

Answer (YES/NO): YES